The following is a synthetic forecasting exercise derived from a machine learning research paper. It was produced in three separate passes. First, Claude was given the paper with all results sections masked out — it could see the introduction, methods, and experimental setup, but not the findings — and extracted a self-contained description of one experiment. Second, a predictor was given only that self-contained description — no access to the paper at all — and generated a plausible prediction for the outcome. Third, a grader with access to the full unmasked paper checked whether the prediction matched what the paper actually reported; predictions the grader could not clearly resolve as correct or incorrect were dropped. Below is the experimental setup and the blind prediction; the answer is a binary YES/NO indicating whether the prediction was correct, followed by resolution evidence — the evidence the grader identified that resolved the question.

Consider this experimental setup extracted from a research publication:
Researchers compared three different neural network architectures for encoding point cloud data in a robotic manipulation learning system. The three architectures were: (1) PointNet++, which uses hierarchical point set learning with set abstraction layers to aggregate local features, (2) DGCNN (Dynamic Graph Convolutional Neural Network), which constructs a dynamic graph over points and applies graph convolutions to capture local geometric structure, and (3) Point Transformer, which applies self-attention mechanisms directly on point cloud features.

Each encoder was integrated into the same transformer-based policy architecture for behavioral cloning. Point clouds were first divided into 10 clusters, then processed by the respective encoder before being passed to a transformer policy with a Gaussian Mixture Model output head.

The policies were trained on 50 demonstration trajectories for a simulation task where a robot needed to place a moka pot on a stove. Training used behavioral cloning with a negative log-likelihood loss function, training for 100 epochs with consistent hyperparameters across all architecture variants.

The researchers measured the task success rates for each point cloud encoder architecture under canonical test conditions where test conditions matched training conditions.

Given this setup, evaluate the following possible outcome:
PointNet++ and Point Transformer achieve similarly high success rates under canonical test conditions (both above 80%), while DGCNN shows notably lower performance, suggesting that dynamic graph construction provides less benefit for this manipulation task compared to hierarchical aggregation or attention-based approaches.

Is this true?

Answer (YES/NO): NO